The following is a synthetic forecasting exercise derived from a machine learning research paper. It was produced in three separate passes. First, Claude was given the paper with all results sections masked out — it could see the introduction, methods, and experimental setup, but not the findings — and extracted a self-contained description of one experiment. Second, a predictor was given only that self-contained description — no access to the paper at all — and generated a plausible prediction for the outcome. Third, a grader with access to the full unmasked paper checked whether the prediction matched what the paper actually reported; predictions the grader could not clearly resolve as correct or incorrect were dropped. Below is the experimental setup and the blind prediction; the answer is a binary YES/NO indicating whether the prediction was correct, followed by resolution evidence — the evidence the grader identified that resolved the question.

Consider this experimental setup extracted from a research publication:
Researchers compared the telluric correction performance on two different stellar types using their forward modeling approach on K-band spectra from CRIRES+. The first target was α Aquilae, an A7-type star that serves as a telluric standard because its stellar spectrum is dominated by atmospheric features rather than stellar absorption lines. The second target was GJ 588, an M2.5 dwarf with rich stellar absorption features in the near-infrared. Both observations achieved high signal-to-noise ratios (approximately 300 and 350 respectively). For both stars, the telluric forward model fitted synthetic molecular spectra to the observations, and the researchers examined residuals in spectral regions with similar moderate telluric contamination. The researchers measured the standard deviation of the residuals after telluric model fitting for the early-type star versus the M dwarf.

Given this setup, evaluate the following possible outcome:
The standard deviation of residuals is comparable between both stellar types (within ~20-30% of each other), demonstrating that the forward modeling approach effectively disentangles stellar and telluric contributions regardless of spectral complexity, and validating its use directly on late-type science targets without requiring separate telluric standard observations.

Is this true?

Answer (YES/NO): NO